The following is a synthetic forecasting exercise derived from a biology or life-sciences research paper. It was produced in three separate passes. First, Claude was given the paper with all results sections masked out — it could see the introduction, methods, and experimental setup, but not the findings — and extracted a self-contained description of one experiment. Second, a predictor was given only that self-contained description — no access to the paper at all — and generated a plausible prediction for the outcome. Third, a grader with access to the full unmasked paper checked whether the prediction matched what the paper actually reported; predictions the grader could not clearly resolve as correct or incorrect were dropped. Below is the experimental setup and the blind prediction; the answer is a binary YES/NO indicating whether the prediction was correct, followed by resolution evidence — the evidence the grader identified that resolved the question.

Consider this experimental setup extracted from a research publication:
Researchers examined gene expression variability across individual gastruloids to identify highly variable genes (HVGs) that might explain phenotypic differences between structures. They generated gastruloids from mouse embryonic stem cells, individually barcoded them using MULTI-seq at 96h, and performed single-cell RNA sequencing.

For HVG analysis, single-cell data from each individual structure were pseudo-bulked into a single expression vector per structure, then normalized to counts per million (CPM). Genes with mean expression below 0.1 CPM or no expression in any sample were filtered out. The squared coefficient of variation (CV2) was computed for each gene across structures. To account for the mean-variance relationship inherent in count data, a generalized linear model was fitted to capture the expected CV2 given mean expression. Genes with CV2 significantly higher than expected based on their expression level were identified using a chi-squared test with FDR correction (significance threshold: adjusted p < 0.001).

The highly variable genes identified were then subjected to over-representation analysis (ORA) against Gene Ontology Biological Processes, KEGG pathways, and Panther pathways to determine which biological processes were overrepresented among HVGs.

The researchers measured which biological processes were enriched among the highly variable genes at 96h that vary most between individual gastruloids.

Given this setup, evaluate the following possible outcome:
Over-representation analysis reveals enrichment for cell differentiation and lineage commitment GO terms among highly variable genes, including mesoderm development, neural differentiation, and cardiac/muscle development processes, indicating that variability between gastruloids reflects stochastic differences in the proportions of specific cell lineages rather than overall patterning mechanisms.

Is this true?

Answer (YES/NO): NO